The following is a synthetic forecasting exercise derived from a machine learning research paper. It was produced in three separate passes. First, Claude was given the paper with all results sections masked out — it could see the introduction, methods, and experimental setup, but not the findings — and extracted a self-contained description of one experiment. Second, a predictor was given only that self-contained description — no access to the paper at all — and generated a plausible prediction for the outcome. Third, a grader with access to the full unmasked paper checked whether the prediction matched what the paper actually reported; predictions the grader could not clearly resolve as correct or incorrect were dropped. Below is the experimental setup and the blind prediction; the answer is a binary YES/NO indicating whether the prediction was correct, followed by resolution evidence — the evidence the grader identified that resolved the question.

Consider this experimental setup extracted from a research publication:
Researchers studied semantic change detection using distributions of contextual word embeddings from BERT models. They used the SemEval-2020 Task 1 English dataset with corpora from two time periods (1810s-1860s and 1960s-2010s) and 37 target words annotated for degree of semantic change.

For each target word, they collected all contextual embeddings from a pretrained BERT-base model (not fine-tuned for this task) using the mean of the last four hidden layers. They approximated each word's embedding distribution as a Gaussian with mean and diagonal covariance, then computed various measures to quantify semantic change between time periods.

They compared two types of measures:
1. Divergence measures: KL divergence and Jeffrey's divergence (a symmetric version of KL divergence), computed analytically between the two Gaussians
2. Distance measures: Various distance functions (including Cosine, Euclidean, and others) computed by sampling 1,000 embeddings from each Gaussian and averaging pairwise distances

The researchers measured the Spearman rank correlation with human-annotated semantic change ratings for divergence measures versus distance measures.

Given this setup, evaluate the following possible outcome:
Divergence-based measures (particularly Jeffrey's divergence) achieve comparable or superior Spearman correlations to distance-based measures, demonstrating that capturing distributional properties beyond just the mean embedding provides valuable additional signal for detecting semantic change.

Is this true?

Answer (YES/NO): NO